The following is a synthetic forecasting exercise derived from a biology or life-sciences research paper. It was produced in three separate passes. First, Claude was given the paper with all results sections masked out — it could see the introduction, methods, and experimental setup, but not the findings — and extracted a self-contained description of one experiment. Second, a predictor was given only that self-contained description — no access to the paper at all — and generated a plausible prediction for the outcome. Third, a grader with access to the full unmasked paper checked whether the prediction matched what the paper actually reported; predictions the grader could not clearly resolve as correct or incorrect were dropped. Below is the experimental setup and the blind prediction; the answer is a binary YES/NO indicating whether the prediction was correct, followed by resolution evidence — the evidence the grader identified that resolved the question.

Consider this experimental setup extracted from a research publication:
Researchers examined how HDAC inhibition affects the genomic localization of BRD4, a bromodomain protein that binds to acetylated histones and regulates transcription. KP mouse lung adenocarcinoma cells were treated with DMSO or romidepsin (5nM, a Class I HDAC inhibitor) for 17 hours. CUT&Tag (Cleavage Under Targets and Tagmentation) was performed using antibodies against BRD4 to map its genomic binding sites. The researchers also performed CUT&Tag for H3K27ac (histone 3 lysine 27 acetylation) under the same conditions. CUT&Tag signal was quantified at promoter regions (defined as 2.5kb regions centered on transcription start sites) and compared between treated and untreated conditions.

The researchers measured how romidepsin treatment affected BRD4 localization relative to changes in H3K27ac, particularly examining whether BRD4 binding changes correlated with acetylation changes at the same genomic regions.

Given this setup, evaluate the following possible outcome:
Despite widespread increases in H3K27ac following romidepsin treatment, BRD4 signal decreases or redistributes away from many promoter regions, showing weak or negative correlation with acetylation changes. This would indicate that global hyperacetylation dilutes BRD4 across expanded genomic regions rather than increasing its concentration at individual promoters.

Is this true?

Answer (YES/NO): NO